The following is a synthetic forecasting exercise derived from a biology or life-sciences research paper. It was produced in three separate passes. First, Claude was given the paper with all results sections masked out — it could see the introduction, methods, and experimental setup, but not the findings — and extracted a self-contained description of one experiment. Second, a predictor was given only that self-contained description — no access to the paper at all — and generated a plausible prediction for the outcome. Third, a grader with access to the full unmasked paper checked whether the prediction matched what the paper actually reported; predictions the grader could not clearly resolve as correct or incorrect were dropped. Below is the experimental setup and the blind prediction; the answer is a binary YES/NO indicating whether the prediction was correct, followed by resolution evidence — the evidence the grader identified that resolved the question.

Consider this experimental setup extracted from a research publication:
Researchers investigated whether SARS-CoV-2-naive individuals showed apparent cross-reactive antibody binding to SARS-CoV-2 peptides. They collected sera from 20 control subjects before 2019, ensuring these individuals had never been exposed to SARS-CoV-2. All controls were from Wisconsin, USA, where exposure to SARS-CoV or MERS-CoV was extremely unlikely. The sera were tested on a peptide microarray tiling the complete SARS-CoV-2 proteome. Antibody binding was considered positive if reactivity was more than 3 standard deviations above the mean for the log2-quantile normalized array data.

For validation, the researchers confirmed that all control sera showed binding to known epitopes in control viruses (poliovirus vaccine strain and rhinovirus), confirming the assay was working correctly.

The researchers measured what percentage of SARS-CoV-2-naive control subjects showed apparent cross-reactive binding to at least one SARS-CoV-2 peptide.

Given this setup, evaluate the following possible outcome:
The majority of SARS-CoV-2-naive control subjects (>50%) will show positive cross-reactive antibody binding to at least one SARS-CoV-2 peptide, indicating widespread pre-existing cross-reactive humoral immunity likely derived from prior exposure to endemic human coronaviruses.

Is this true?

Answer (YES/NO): NO